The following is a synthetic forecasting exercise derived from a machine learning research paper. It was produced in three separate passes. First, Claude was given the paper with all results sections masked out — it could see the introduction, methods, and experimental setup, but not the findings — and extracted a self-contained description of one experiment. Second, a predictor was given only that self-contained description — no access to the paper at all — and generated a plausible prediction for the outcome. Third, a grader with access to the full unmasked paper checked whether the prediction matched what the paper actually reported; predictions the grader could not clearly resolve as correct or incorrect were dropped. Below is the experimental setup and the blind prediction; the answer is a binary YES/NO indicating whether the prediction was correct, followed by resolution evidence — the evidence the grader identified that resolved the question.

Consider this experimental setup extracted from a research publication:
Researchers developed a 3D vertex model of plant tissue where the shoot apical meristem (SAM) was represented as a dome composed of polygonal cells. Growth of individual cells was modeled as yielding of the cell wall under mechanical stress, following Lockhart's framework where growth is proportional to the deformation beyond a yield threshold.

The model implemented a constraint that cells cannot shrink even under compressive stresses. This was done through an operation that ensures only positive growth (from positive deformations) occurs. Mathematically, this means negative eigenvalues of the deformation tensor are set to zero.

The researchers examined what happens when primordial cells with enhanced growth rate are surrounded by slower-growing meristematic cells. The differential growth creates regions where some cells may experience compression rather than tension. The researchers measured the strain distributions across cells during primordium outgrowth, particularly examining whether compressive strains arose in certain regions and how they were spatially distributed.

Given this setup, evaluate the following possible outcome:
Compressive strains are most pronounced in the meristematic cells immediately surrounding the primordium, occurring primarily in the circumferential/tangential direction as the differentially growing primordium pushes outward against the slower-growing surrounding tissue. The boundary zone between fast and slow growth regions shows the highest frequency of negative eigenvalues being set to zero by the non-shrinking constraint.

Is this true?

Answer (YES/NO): NO